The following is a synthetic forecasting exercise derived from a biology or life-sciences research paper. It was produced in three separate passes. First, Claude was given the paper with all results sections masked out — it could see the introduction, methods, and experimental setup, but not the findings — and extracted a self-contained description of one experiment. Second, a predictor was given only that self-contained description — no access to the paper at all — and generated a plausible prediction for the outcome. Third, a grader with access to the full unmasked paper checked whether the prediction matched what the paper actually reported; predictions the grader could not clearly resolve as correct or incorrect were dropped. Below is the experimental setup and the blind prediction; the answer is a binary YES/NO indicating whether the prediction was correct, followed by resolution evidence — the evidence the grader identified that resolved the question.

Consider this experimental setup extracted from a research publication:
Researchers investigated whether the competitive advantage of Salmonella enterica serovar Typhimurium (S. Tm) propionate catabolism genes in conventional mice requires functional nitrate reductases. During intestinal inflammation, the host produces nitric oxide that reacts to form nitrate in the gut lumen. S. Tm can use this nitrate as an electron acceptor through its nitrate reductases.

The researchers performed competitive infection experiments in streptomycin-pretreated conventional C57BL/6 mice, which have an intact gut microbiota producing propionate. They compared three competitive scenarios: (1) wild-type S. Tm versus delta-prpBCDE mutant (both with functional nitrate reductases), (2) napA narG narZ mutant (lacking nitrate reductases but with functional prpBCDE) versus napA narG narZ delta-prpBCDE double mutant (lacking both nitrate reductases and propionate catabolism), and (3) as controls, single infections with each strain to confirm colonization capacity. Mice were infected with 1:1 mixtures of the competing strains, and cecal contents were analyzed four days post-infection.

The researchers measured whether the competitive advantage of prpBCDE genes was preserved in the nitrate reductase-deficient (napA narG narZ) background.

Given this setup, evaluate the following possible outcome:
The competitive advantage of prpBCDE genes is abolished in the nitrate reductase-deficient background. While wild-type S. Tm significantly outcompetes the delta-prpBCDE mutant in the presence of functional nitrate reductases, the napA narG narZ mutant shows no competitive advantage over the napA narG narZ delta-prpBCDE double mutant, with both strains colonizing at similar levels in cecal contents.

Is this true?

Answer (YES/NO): YES